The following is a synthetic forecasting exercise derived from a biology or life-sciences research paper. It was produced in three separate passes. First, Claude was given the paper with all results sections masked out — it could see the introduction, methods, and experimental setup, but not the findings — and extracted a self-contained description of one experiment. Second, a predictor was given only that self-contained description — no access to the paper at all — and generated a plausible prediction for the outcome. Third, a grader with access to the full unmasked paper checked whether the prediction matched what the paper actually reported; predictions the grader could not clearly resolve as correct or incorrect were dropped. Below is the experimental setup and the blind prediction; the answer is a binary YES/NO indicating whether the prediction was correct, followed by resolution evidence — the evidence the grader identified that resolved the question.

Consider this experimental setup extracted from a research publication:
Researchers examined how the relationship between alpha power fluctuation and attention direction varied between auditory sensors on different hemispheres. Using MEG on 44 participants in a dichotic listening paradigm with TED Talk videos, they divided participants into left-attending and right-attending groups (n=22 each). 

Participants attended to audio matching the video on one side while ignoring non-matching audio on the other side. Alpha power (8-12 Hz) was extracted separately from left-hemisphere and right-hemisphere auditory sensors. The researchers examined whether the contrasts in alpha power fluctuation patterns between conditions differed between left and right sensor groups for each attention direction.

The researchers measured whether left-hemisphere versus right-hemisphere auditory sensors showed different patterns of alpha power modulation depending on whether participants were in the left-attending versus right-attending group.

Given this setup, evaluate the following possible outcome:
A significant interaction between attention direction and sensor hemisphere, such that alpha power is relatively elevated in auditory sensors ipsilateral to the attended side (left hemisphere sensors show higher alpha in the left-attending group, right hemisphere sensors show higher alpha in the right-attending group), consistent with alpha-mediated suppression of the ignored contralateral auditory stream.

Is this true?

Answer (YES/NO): NO